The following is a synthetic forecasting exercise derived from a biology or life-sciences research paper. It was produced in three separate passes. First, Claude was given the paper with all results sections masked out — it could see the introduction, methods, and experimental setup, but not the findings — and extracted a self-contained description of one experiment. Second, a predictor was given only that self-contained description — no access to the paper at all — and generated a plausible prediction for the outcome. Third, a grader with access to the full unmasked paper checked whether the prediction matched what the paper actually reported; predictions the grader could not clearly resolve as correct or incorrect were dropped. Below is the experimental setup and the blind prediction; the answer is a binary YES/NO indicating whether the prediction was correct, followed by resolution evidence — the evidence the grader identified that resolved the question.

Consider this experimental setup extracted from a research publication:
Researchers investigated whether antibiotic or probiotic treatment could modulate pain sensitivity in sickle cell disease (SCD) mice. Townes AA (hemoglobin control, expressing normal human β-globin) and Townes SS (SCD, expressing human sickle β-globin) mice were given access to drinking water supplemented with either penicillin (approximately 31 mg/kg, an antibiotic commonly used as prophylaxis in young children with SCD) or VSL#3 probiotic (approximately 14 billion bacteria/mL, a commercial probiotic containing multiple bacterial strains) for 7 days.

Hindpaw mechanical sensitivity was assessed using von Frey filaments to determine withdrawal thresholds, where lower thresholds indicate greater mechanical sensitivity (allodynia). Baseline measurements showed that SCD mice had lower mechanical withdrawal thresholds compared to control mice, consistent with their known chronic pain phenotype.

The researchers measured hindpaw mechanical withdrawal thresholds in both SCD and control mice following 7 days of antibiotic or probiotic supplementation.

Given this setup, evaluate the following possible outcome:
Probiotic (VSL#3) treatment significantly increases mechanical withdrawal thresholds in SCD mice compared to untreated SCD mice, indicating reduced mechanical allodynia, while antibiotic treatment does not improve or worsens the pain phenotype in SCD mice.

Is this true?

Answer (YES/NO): YES